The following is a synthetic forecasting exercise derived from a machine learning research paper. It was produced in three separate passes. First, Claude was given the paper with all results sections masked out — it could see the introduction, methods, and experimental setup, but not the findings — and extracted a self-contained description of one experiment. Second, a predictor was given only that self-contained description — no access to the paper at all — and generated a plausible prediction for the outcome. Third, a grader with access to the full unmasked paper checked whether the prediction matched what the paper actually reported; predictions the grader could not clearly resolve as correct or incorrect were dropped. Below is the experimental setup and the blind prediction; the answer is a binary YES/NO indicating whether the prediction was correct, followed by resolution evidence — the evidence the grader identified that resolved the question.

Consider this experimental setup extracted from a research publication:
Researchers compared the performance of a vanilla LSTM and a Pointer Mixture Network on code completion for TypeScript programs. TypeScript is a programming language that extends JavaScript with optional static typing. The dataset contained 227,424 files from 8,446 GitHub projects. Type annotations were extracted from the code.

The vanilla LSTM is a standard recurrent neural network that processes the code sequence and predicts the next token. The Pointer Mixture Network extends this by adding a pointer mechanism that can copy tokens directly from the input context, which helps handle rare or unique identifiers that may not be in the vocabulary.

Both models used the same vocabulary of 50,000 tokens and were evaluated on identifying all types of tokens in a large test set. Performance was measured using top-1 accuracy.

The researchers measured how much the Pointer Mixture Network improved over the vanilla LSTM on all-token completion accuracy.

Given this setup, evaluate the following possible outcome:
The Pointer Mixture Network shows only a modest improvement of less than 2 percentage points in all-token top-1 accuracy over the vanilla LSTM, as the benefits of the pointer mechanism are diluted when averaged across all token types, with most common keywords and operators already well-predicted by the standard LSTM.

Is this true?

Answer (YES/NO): NO